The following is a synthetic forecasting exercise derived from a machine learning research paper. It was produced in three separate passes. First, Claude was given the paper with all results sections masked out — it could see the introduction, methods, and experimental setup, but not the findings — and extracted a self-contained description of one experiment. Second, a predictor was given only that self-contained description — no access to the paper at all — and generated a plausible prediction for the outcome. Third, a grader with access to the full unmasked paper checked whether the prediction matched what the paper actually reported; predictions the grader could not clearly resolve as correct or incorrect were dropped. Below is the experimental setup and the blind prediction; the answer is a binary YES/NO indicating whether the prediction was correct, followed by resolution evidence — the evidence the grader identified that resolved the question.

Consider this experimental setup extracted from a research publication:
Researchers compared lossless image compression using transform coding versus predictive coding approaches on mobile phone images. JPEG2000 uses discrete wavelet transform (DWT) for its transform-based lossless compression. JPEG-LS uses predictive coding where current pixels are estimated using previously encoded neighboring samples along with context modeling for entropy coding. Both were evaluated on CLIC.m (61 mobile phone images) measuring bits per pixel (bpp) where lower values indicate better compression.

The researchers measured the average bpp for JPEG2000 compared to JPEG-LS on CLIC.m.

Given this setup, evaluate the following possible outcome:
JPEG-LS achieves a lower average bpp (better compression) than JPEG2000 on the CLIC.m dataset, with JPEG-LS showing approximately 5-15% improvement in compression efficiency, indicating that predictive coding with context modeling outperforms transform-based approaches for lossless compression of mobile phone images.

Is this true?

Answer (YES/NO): YES